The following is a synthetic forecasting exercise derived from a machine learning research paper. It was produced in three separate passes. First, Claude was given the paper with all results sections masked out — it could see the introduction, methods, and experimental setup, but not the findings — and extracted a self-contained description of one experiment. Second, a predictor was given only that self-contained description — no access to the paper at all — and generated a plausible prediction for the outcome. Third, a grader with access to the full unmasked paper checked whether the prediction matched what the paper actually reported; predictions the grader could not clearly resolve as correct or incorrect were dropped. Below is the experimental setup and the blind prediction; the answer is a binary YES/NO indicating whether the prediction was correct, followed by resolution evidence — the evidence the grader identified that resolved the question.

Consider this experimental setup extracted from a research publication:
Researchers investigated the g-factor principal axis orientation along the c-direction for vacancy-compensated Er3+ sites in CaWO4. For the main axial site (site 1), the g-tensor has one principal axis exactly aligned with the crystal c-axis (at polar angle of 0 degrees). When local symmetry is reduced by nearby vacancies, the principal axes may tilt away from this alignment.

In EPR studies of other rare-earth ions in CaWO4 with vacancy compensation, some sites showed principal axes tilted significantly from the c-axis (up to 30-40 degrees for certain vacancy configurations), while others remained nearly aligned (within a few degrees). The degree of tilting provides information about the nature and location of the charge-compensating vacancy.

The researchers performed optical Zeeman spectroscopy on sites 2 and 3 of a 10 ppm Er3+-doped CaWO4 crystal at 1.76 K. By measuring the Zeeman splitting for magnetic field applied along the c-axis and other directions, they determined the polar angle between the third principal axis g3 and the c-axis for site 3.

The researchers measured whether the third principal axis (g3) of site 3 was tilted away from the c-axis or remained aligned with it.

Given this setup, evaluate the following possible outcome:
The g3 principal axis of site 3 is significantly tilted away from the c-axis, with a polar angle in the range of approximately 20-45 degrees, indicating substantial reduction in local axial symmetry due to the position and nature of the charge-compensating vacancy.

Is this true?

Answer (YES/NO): NO